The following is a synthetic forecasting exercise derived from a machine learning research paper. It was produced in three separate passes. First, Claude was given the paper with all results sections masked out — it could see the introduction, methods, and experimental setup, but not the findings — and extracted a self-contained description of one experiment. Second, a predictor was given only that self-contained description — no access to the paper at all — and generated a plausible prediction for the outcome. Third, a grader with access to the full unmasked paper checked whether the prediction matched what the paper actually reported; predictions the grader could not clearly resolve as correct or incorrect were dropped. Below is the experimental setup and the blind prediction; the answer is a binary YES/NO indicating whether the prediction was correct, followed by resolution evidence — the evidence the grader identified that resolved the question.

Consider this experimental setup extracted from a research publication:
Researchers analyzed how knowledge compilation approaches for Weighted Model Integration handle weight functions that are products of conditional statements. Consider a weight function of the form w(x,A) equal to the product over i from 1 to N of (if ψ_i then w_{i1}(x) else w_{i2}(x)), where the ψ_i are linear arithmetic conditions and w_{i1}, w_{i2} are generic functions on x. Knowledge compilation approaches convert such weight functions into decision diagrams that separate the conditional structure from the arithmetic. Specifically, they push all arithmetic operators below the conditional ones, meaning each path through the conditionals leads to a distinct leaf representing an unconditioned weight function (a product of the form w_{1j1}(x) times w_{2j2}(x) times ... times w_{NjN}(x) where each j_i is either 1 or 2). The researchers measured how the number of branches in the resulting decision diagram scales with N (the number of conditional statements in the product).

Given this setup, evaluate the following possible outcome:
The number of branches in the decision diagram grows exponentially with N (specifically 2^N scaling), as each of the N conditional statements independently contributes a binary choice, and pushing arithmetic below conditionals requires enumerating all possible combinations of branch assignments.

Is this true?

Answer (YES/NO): YES